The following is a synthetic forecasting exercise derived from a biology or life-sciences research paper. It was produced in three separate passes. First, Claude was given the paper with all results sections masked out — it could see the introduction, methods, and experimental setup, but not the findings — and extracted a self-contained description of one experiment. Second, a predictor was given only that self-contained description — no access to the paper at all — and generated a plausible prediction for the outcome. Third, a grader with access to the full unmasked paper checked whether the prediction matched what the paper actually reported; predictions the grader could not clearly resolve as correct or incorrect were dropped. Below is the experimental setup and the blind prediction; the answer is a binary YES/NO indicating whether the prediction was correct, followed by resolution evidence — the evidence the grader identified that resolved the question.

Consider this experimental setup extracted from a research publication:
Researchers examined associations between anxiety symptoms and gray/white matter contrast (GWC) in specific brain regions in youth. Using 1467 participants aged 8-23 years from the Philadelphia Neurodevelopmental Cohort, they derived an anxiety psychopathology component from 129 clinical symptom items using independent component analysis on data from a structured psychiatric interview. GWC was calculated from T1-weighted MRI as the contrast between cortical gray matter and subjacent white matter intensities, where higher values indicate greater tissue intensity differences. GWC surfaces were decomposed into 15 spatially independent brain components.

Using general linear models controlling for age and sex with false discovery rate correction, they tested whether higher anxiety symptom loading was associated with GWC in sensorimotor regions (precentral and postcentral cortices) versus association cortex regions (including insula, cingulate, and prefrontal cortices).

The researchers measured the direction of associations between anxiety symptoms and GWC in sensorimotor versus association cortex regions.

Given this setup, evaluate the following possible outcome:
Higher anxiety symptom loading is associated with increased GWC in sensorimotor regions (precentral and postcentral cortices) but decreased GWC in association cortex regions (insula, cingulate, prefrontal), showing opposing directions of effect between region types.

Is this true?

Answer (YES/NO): NO